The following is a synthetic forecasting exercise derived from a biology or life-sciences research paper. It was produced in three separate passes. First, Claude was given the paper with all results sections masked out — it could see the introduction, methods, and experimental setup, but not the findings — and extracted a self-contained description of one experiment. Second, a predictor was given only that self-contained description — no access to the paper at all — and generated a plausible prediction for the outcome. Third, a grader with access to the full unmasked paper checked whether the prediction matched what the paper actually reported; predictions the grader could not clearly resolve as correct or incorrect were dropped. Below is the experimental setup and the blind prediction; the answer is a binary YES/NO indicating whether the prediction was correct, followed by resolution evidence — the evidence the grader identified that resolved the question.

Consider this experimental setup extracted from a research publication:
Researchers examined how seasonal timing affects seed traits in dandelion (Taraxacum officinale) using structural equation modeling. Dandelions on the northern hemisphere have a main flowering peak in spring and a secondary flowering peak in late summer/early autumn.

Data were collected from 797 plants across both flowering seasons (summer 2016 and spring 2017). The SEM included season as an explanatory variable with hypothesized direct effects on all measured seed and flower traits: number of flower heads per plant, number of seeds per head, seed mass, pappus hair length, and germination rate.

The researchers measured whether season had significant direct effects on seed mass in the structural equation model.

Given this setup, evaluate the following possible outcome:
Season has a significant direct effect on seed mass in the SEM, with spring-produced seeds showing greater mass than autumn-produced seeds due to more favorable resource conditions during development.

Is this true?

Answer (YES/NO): YES